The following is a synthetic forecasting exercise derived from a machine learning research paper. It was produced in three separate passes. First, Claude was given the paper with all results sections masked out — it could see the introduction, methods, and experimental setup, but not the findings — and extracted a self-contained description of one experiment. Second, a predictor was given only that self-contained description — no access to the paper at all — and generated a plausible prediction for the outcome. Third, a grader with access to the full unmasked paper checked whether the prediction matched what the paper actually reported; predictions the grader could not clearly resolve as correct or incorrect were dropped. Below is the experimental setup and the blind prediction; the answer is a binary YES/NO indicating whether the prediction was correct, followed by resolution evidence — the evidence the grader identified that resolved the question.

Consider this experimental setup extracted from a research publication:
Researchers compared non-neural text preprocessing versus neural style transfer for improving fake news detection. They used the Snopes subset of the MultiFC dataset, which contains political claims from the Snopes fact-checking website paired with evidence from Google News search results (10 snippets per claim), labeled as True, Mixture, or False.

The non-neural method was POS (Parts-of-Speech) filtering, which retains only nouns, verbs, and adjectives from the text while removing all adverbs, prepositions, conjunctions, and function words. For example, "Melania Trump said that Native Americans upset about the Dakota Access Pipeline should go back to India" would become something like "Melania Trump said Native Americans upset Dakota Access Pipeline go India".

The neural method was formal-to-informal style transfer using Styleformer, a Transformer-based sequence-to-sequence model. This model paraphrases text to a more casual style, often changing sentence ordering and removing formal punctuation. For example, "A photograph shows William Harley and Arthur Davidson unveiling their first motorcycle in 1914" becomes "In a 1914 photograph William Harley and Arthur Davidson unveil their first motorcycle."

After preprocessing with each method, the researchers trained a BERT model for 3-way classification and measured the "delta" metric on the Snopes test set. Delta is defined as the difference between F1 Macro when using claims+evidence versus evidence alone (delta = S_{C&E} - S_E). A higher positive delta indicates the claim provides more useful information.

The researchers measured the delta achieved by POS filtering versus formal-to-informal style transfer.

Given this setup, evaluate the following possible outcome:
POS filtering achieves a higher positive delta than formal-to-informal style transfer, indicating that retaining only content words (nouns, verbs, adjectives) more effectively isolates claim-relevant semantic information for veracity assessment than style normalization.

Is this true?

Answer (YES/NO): YES